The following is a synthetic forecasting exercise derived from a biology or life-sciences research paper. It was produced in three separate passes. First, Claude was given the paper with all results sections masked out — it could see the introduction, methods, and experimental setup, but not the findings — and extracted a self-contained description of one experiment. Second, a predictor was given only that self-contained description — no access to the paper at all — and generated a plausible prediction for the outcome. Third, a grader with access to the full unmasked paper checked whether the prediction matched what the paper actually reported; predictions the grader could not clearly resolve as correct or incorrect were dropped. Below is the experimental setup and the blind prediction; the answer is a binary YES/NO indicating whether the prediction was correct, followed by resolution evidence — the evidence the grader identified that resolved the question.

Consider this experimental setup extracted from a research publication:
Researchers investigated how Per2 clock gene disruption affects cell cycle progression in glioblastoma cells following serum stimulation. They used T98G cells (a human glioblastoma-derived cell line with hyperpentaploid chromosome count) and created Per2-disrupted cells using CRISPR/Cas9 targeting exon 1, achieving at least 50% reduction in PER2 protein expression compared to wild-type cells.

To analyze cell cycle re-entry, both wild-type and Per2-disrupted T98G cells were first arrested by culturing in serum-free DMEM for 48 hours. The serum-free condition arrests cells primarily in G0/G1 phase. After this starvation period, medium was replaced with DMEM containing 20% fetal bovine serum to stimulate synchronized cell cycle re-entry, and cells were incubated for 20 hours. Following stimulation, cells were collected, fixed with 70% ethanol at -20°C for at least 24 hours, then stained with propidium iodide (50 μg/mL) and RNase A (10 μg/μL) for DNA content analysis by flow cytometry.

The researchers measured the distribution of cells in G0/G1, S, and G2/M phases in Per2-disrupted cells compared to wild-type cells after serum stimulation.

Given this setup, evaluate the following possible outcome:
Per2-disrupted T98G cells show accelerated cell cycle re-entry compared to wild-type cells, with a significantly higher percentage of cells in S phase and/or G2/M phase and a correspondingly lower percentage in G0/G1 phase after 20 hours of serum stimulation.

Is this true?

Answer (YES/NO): YES